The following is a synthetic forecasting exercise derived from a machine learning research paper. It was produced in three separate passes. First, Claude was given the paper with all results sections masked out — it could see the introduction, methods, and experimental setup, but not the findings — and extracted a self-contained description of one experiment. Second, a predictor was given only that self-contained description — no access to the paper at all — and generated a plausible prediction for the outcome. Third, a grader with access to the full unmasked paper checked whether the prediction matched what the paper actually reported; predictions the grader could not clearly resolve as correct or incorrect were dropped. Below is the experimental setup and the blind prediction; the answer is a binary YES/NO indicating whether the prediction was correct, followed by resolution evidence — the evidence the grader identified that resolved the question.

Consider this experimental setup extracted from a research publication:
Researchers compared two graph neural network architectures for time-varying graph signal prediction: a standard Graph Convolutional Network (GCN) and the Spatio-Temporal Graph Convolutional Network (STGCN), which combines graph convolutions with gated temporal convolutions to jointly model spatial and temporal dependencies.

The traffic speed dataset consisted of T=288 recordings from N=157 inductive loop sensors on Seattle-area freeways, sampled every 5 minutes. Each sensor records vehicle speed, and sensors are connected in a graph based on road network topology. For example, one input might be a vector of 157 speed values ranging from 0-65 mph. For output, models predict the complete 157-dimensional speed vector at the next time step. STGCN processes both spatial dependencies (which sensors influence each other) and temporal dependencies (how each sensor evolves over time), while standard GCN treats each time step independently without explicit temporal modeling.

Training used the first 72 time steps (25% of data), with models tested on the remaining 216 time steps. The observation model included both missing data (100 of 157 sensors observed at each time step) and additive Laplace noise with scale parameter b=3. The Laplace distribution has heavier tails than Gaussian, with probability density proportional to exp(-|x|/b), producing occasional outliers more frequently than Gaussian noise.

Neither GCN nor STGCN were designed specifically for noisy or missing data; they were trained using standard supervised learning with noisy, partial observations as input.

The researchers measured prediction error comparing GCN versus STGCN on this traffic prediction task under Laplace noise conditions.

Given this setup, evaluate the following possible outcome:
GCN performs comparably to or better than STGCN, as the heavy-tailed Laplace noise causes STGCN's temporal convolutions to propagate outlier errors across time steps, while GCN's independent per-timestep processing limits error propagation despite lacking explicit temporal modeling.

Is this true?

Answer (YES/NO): NO